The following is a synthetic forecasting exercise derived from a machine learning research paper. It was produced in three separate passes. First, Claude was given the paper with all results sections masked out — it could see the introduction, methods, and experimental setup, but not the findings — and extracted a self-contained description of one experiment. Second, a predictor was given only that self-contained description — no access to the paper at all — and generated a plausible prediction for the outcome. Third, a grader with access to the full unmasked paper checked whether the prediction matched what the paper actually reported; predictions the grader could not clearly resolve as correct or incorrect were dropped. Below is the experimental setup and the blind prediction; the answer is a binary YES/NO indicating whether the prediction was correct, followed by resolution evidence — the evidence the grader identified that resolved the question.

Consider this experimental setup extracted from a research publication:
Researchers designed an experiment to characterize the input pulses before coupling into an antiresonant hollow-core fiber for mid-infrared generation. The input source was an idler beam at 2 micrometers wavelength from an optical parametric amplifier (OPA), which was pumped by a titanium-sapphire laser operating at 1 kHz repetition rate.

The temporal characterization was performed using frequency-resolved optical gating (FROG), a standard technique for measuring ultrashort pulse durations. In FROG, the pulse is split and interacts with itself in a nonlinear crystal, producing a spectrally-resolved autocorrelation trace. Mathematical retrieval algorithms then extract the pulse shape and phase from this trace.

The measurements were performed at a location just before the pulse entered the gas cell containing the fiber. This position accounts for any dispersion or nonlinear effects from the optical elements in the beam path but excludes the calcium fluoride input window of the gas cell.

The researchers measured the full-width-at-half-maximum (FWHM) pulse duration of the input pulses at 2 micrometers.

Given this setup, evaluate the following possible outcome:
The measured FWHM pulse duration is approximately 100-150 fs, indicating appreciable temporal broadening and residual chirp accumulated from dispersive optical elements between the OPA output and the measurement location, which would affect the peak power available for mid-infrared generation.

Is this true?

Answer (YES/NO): NO